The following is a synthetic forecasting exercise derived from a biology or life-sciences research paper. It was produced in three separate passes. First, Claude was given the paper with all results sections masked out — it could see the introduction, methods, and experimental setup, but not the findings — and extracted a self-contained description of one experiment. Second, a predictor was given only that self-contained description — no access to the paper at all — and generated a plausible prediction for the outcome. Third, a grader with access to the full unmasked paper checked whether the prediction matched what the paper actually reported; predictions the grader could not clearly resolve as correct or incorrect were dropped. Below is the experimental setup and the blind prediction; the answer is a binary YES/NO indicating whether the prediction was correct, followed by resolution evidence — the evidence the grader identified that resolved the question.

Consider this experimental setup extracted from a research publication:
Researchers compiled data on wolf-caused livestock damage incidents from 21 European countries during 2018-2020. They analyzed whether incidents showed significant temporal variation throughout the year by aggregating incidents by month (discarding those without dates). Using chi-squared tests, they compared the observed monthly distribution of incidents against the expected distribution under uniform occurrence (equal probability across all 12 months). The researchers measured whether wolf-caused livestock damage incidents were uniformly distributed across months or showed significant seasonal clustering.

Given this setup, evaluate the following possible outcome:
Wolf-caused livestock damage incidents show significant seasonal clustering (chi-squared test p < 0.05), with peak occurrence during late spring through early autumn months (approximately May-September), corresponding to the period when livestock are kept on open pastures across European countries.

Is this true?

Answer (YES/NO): NO